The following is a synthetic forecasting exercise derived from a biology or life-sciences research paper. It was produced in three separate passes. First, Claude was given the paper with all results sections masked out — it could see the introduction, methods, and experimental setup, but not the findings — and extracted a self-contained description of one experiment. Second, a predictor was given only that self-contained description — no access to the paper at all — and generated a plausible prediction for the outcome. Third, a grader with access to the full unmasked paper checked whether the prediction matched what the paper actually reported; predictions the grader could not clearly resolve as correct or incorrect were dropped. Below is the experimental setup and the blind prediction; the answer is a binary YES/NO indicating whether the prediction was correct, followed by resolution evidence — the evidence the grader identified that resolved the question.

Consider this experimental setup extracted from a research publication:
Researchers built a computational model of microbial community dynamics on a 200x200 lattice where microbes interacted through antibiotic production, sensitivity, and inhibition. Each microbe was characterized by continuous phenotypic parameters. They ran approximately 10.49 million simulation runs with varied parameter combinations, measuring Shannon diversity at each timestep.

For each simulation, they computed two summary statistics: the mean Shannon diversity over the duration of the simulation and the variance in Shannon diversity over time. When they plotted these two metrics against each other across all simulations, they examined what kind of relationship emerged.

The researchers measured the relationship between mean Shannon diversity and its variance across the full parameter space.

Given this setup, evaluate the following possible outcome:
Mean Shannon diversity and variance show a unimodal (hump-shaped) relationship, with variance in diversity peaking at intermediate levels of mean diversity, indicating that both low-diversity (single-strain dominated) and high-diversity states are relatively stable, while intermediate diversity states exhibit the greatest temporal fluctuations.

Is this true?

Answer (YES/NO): NO